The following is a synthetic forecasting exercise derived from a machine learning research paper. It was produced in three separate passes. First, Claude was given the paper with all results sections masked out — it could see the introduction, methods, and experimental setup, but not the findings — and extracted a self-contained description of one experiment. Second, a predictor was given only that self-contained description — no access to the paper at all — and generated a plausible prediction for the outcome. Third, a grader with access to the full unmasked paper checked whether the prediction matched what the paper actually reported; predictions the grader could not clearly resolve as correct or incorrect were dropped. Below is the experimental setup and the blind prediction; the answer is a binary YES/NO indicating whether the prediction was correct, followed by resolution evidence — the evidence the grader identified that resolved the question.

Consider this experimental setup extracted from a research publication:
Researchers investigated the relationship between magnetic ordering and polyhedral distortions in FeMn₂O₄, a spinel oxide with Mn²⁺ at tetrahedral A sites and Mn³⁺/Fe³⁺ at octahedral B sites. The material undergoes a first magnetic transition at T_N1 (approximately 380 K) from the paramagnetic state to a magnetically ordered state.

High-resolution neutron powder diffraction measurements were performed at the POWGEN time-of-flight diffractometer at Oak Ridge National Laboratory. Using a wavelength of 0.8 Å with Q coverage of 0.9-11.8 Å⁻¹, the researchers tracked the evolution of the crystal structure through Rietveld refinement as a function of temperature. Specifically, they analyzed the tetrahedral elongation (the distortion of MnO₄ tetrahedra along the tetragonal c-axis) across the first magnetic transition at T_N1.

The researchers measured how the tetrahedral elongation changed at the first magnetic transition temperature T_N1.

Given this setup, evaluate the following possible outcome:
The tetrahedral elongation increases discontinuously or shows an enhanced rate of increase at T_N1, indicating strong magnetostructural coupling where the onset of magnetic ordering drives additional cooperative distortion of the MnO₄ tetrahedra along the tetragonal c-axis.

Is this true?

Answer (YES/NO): NO